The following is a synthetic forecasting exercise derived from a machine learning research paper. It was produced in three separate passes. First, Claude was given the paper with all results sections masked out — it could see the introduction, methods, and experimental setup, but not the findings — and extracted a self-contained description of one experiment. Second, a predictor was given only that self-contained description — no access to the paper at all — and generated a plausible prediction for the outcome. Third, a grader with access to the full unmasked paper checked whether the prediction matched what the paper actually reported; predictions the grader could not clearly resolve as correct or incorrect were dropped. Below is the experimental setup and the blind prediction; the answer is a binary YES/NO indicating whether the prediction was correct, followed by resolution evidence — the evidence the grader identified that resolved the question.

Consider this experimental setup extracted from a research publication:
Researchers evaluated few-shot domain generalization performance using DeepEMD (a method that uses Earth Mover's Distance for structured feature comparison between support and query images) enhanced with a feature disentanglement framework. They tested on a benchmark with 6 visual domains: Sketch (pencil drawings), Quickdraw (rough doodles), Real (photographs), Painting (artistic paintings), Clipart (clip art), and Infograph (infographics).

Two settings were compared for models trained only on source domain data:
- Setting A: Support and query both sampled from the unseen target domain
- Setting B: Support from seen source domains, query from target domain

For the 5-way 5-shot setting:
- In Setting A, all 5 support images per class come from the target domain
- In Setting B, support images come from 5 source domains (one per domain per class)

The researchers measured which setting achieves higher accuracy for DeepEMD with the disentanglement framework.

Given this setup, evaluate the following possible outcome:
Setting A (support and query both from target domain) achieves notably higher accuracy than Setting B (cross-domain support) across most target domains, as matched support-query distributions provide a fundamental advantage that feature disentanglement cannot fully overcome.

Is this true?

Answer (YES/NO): NO